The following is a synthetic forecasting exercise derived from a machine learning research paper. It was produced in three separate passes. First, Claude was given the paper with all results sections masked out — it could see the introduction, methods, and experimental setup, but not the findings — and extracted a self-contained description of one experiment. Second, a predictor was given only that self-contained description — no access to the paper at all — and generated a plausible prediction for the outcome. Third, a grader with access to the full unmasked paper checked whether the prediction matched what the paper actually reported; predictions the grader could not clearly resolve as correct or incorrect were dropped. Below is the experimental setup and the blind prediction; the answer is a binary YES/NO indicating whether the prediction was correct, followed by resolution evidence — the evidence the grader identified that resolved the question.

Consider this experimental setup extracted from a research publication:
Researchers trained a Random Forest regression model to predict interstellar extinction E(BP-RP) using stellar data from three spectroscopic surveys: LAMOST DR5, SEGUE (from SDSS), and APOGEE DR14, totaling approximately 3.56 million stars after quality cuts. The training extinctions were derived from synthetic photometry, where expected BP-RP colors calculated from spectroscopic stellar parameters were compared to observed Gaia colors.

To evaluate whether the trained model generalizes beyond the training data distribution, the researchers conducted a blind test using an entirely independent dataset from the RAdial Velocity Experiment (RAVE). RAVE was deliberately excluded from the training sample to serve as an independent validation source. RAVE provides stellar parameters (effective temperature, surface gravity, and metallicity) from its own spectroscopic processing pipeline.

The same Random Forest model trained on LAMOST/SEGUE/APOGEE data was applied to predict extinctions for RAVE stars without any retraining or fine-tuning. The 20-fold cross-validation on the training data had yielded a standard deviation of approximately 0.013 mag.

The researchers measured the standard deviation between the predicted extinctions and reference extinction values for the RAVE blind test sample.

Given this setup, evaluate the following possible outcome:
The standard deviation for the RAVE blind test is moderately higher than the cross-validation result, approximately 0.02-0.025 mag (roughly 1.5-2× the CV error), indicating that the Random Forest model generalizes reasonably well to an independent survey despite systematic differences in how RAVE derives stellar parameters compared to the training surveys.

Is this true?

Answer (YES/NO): NO